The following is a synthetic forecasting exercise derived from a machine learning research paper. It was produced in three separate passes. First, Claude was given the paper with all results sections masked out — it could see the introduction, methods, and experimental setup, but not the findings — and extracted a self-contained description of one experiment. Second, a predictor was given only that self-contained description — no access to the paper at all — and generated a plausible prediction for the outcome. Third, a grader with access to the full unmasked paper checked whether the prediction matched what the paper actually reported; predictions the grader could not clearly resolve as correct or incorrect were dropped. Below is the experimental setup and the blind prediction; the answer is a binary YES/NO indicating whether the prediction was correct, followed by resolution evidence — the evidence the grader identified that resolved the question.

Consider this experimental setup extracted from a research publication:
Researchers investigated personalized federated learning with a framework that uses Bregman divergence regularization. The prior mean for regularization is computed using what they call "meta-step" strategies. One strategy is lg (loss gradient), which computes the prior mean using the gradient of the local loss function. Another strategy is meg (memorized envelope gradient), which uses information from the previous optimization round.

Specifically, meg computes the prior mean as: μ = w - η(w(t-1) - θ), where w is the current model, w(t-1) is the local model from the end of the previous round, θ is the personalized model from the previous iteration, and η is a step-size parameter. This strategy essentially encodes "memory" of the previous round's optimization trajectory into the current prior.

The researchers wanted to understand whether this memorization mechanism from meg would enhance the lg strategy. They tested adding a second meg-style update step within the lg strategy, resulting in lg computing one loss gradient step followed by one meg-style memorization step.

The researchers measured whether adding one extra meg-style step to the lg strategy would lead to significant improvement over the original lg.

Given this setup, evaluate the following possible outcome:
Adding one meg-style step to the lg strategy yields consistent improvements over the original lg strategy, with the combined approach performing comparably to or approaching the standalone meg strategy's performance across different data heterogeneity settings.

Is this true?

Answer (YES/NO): NO